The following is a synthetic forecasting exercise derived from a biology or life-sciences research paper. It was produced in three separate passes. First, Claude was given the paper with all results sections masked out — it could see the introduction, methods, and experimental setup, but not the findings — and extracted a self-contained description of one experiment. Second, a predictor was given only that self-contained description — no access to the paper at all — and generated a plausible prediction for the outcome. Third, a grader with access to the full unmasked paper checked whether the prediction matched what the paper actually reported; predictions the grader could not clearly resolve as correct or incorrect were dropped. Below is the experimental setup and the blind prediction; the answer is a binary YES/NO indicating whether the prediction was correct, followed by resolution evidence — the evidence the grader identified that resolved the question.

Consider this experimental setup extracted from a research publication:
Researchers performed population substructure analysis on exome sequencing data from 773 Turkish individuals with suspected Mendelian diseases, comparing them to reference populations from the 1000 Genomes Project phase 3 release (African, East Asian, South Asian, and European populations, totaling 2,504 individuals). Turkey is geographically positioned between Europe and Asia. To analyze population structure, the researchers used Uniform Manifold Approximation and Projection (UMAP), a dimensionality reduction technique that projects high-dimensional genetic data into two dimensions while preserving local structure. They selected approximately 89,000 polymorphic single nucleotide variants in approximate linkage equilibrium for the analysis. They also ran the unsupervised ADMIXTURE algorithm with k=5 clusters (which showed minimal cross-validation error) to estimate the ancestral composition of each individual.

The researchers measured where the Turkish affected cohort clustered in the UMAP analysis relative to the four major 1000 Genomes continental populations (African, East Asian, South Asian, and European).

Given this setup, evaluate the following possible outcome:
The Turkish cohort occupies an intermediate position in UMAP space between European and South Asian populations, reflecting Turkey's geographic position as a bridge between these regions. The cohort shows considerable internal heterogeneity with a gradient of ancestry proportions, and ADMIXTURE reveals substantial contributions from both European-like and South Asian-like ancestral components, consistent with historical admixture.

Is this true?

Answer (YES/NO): NO